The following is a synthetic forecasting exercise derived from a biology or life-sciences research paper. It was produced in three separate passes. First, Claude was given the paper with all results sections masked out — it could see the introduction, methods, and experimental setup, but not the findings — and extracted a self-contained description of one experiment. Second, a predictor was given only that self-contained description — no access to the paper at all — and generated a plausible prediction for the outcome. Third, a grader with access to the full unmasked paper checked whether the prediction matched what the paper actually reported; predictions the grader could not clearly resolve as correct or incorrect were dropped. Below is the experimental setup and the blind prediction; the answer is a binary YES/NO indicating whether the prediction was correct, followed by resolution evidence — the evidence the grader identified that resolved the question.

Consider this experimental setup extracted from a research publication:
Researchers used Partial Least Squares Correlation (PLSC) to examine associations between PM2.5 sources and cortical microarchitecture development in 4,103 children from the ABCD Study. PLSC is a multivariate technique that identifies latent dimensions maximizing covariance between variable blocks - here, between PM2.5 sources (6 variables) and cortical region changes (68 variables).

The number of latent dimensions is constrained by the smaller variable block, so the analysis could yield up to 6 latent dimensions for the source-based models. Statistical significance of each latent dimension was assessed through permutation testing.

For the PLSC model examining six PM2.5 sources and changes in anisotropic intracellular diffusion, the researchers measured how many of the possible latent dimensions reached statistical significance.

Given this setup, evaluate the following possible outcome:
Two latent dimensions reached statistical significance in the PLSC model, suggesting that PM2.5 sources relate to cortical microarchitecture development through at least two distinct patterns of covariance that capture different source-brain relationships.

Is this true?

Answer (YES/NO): NO